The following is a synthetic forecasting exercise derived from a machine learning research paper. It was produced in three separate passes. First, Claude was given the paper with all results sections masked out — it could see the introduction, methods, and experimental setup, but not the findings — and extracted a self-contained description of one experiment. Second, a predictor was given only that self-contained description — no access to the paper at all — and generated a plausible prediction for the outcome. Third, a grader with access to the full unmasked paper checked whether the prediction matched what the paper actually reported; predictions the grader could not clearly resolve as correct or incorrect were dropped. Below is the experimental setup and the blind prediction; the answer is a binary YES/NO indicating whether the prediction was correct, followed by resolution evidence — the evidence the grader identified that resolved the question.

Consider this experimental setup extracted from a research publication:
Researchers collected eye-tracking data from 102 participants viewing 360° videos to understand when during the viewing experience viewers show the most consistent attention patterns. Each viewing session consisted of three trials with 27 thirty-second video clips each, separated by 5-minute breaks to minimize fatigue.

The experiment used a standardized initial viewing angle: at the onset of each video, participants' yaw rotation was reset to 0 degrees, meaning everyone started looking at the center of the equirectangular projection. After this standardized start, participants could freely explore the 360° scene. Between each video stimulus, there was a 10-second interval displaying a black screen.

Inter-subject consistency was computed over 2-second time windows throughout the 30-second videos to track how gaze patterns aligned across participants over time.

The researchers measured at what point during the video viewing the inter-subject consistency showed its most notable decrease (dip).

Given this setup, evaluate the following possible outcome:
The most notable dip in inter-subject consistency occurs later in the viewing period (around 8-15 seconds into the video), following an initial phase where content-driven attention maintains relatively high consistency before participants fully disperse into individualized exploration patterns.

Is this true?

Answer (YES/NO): NO